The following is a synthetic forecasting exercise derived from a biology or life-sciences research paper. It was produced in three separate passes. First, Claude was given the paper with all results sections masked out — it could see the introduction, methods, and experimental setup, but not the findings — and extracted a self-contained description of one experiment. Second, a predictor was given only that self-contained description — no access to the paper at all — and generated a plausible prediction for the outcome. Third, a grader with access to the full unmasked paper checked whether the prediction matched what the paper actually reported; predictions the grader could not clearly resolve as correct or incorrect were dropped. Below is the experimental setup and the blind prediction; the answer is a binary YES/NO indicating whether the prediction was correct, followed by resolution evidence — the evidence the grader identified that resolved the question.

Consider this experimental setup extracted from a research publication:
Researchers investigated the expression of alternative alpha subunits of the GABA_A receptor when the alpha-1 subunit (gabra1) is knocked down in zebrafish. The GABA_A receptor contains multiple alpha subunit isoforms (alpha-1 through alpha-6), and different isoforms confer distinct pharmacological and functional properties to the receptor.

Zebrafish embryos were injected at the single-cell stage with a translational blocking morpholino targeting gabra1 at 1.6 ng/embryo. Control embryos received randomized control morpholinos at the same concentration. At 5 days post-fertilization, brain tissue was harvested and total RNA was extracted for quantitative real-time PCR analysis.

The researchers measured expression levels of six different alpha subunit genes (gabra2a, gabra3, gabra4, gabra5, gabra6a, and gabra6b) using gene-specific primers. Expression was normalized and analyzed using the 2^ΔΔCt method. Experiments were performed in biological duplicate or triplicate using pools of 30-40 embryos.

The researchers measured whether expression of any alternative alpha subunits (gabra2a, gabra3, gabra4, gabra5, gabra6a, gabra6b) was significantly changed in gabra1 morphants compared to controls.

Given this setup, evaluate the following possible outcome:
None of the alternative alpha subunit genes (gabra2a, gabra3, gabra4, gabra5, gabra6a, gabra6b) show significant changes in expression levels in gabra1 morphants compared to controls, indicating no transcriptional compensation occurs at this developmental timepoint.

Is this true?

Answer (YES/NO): NO